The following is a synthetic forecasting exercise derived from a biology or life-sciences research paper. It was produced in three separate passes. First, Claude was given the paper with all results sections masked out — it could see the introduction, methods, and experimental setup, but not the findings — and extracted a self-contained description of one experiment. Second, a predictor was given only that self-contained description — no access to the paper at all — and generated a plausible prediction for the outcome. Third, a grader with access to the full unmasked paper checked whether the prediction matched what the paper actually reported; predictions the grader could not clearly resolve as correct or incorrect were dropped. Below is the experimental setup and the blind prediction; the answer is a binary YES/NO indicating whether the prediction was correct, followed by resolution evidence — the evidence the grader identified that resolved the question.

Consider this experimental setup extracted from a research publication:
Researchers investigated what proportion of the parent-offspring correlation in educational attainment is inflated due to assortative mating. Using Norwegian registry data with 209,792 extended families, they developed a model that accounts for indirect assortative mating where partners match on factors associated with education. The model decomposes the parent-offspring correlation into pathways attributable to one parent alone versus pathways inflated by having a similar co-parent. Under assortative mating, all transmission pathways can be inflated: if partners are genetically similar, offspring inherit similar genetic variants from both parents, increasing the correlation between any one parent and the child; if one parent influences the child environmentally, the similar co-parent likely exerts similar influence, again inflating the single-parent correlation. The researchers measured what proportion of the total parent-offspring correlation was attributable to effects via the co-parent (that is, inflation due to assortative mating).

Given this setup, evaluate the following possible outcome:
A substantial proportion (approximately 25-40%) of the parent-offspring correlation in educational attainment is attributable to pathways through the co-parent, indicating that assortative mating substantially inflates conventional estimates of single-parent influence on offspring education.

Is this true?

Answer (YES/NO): YES